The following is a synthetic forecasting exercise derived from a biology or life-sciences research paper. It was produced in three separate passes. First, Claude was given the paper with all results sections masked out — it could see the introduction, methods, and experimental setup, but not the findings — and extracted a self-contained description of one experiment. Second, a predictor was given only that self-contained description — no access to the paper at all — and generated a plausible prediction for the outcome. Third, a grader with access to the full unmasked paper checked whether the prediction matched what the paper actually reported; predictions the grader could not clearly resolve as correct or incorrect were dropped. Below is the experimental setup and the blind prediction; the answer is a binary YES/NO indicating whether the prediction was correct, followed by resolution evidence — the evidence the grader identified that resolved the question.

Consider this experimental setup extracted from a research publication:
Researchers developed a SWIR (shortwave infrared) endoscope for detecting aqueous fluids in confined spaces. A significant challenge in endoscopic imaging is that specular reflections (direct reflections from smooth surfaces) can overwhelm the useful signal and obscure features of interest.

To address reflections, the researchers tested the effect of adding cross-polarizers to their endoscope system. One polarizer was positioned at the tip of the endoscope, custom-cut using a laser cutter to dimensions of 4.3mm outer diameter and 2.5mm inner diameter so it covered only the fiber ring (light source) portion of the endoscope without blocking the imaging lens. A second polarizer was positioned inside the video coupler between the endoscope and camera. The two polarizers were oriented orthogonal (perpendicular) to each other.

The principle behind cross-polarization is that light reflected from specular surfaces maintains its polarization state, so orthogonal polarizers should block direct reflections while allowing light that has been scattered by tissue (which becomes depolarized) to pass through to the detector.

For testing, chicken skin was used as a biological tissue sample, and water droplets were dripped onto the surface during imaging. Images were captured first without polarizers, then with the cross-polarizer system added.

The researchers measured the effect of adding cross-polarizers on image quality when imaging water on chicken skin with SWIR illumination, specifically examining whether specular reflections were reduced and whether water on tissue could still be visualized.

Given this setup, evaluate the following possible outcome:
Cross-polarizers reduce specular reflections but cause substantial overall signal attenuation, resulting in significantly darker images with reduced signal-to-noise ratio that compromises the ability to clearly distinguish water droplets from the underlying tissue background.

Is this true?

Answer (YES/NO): NO